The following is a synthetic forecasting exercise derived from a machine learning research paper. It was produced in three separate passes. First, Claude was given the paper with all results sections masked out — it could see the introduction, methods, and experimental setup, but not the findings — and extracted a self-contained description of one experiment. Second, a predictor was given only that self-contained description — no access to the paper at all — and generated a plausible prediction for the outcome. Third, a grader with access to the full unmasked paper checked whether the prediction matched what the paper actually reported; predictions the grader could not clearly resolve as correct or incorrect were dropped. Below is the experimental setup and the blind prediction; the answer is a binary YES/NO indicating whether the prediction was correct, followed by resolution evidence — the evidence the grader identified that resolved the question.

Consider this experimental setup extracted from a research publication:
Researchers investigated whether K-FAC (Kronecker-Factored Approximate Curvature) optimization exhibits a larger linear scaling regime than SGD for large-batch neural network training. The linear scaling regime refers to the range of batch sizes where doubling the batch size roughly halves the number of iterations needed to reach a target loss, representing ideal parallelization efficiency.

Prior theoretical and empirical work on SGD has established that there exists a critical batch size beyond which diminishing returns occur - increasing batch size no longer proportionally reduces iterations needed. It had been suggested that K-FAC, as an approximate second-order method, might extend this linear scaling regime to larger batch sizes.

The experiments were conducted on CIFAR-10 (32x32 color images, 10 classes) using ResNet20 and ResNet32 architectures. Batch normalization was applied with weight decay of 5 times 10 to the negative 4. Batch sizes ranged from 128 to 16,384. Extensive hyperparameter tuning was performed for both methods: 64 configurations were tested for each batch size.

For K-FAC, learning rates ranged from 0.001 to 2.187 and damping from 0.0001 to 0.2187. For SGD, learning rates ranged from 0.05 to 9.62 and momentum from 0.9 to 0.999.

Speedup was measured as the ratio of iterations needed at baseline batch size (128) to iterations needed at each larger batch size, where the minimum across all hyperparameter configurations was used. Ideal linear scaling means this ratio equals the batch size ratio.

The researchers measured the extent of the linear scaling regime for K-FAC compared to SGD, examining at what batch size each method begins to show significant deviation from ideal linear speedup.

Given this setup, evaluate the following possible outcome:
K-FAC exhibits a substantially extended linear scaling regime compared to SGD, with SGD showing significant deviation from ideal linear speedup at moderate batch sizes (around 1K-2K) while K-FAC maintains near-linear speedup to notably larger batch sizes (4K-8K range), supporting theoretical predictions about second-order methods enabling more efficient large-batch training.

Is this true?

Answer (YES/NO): NO